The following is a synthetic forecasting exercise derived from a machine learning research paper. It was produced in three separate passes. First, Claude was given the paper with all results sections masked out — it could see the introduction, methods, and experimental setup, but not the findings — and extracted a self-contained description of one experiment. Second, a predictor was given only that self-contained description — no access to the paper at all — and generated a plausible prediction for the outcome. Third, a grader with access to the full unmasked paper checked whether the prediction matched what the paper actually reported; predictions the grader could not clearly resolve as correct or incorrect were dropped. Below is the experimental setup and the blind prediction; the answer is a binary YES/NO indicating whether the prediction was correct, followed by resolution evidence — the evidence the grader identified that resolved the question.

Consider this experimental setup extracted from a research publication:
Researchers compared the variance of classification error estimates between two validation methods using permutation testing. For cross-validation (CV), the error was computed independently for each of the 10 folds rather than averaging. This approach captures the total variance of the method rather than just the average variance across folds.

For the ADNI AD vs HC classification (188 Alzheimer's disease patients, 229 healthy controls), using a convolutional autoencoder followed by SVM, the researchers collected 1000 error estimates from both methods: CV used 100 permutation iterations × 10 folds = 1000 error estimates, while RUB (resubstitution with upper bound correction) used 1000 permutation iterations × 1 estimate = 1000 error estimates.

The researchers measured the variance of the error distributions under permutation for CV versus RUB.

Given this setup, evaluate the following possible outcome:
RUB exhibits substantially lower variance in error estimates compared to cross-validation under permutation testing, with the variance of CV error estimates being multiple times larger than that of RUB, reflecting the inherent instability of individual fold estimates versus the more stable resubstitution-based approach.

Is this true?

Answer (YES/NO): YES